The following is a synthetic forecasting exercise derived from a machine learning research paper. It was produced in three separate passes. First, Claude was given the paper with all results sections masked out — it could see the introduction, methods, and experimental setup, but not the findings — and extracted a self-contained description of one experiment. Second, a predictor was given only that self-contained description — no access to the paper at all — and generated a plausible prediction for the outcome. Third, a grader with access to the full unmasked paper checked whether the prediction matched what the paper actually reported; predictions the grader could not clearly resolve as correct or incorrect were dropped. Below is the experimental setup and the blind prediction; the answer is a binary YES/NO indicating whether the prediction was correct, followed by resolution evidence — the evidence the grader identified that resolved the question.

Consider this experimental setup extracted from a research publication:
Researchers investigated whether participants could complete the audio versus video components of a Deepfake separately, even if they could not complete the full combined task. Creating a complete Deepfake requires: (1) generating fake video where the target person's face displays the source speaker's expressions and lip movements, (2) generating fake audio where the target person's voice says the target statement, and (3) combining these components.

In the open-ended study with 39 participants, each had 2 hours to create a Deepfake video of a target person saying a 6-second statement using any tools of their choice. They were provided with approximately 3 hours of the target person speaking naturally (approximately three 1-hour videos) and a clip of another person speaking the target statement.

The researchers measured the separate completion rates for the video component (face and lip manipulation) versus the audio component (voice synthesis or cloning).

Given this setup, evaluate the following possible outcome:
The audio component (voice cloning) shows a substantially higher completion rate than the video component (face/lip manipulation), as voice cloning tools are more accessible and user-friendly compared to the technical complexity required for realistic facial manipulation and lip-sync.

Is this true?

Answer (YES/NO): NO